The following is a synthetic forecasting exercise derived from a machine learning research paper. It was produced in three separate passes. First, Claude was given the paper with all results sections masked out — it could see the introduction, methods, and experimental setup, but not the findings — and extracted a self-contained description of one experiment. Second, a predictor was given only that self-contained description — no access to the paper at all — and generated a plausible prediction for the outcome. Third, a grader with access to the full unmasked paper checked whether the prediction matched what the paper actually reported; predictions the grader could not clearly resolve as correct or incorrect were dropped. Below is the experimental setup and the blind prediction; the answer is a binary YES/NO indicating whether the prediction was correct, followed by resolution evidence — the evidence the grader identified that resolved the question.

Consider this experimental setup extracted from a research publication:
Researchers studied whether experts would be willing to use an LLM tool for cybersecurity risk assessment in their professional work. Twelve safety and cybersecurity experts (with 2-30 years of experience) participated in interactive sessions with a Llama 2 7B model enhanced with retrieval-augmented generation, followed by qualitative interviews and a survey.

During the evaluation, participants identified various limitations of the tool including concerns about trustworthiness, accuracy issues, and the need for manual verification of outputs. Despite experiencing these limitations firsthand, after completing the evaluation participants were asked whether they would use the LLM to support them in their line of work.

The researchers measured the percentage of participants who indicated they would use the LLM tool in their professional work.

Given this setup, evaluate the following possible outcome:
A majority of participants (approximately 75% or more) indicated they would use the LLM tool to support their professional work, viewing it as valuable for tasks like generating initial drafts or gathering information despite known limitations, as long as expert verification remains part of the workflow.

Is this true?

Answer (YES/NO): YES